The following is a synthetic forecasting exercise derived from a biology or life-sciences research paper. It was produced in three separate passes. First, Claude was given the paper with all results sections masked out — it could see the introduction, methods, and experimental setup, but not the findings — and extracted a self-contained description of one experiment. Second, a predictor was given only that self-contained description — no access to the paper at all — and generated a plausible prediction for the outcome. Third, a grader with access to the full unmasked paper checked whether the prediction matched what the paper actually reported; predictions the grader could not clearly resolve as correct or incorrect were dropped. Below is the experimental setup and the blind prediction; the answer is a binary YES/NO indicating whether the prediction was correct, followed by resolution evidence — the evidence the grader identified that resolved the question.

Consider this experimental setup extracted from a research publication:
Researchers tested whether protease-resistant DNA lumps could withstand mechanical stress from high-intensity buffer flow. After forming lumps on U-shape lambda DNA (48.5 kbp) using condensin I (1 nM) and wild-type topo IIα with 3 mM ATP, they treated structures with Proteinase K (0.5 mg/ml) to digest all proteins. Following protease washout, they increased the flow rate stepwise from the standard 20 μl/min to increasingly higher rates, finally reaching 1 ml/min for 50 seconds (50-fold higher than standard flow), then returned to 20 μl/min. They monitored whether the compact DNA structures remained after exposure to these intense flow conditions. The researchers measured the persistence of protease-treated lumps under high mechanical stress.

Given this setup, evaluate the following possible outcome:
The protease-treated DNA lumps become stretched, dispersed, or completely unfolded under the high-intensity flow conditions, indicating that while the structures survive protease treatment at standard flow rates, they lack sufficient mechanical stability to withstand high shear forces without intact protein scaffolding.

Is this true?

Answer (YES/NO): NO